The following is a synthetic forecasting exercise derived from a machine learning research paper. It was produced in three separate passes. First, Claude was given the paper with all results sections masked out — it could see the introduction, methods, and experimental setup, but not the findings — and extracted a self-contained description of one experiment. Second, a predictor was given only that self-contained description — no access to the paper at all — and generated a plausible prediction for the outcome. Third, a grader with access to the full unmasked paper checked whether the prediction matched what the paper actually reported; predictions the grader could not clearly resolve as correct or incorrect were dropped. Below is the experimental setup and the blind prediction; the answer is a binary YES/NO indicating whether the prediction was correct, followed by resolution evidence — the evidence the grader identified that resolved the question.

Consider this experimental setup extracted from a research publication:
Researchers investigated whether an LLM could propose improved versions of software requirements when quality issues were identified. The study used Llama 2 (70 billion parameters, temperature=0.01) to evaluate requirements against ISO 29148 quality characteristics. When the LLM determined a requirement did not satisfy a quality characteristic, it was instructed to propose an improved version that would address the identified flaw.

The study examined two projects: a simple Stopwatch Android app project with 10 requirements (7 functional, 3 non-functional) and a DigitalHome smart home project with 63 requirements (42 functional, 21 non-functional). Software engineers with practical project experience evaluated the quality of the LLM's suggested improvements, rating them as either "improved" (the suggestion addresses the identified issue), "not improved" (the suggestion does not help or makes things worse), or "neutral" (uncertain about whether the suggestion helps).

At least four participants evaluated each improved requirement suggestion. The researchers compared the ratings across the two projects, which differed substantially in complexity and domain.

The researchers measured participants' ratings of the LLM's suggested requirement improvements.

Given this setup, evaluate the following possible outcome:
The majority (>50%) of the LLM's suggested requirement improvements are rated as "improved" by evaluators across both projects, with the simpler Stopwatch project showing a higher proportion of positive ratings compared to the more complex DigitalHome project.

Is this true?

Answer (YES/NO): YES